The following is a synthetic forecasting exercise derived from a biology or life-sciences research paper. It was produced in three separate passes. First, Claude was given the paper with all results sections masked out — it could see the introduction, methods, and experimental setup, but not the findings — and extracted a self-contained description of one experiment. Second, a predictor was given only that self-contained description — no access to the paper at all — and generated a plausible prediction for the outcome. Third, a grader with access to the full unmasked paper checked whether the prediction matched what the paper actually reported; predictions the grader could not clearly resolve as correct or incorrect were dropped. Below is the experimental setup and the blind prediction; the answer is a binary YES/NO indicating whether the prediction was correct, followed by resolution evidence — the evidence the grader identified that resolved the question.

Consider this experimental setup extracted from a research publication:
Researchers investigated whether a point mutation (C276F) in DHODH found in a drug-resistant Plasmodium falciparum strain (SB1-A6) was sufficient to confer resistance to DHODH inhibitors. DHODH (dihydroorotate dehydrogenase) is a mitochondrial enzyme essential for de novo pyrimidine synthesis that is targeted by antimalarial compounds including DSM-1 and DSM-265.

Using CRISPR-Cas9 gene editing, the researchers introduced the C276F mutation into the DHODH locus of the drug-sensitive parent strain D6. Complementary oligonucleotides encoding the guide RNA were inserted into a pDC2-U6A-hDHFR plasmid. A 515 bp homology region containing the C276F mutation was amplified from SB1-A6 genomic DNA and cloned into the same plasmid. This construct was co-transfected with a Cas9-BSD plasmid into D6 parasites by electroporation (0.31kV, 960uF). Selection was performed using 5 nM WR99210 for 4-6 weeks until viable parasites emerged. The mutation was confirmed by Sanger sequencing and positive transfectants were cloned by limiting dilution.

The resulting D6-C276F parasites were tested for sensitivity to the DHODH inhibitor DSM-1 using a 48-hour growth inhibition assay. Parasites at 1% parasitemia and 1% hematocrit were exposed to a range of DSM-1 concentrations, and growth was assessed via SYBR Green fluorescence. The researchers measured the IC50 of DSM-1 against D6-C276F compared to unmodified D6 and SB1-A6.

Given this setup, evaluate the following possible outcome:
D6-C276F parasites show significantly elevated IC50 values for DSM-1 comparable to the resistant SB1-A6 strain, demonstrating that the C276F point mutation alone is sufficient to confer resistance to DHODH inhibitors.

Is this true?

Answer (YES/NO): NO